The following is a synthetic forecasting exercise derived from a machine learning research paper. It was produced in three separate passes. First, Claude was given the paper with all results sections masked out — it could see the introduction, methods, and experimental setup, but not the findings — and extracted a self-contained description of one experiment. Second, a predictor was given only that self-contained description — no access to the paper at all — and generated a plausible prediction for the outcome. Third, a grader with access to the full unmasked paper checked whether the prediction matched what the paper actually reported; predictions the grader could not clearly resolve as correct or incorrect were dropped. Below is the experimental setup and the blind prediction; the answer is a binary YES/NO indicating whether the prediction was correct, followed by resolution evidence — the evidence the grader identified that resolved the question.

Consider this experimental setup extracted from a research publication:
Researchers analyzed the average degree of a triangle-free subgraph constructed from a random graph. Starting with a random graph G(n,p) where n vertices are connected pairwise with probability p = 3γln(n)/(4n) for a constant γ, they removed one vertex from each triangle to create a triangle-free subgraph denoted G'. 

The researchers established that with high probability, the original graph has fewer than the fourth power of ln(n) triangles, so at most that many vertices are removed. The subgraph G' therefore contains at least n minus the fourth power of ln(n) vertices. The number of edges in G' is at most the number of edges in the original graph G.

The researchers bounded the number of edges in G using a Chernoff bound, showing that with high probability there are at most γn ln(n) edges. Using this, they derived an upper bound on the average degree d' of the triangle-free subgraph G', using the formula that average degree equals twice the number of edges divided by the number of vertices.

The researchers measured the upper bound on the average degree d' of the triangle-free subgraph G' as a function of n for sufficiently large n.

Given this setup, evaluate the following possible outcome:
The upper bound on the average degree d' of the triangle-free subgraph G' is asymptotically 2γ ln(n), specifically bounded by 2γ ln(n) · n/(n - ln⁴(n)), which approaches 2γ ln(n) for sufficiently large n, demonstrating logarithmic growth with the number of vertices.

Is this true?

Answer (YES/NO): NO